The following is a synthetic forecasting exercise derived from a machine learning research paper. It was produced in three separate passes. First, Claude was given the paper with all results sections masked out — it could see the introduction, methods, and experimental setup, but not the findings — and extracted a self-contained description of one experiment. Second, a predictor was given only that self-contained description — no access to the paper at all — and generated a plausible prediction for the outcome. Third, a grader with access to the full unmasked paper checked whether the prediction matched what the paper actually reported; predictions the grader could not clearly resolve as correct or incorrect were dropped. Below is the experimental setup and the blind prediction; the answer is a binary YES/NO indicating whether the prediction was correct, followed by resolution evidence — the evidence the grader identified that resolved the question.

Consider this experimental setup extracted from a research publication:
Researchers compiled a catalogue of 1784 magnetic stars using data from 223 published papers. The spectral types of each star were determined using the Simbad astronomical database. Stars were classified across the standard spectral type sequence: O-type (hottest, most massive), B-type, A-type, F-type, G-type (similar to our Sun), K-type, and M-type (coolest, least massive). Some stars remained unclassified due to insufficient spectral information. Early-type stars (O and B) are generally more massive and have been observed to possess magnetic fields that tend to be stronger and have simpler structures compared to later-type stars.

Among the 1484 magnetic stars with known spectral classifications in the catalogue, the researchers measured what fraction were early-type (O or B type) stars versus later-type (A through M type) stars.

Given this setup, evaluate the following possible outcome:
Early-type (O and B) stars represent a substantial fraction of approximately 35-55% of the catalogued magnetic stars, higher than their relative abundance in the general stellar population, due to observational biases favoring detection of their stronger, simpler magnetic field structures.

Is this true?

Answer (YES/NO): YES